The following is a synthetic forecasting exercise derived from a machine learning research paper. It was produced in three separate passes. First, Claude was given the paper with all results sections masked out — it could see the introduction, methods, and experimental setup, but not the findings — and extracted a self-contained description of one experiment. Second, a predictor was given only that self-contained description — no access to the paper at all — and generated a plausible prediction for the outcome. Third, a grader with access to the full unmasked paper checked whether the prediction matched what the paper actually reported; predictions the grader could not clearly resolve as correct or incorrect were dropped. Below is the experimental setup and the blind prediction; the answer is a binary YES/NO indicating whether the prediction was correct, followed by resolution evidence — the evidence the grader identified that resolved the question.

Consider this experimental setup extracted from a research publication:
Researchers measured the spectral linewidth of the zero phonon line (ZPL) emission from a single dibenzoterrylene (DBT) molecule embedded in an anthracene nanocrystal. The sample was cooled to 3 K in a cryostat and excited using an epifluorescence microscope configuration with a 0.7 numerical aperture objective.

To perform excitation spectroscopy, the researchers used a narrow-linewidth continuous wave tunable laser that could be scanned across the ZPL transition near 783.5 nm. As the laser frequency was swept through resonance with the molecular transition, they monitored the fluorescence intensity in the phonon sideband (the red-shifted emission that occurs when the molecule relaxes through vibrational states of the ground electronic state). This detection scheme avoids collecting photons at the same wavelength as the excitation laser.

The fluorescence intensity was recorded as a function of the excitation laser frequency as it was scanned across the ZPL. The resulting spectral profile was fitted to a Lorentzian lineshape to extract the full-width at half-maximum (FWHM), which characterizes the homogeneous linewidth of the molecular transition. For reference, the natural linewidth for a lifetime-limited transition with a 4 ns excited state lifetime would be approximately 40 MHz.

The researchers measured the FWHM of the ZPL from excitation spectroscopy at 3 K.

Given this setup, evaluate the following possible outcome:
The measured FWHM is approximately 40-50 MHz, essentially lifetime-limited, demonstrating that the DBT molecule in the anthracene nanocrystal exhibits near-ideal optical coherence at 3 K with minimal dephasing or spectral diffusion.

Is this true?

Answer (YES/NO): NO